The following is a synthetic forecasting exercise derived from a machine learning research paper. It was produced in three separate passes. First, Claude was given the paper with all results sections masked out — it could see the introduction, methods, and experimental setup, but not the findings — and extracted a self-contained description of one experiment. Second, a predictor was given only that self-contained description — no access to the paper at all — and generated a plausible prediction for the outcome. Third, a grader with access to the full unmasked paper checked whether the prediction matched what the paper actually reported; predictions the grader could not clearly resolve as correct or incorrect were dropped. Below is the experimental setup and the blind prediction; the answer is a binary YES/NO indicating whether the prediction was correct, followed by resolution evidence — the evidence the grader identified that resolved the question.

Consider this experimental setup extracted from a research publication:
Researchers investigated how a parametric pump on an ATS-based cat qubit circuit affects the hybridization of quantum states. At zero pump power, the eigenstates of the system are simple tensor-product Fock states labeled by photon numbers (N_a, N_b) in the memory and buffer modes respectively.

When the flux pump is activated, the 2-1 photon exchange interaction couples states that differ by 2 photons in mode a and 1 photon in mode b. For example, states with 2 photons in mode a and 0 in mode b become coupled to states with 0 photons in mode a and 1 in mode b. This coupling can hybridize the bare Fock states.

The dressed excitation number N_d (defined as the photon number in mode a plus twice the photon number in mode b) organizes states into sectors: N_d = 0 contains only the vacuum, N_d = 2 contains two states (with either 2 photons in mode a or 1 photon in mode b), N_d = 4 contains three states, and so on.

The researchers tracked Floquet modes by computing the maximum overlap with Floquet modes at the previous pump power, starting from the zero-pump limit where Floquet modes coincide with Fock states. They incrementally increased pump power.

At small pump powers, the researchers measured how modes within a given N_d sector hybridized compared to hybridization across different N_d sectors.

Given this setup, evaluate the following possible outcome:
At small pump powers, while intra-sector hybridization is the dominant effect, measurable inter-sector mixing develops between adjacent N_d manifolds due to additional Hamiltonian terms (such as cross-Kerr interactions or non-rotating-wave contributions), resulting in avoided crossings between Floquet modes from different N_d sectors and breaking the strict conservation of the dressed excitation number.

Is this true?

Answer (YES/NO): NO